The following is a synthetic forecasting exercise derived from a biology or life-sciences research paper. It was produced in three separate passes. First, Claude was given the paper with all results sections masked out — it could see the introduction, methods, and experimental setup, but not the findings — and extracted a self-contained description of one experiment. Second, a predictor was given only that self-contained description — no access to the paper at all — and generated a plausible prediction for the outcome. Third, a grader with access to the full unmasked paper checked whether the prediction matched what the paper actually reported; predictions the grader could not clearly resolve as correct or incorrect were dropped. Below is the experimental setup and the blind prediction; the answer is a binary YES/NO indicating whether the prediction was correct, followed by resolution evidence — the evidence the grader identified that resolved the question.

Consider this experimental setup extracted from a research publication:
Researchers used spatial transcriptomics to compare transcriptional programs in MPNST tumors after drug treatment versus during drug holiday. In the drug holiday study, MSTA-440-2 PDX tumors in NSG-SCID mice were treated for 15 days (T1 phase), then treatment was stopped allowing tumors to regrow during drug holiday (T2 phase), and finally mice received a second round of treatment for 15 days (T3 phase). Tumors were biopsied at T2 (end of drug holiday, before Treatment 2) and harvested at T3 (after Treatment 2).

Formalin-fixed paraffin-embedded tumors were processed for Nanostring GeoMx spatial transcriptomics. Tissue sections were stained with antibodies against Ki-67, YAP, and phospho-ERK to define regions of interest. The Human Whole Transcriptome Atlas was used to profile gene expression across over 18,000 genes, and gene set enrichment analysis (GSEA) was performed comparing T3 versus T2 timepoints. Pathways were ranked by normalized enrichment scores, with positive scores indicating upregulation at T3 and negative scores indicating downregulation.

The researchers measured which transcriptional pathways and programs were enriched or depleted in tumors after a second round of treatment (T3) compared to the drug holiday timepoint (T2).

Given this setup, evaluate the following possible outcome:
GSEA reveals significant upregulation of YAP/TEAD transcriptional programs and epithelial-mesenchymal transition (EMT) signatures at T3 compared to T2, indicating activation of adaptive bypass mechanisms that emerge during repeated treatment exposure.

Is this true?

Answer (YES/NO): YES